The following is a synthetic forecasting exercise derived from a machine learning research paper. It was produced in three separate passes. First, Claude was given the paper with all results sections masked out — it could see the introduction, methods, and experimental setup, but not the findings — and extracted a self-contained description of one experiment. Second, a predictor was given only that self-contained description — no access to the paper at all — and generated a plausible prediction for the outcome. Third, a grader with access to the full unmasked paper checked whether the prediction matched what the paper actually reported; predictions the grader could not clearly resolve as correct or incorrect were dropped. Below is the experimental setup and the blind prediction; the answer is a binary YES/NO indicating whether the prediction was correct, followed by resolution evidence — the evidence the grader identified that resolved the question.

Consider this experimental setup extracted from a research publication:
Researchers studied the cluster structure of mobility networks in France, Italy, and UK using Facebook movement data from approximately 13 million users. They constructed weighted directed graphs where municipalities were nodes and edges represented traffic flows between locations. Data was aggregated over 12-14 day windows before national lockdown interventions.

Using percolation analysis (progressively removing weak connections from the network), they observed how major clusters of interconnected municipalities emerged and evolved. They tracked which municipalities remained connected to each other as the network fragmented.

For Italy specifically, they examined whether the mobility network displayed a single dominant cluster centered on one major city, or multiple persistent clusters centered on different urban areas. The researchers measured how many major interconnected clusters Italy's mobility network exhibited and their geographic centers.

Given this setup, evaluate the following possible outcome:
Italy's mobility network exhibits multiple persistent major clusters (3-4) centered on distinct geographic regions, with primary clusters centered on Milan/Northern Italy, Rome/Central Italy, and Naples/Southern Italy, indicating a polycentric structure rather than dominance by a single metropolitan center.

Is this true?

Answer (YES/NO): NO